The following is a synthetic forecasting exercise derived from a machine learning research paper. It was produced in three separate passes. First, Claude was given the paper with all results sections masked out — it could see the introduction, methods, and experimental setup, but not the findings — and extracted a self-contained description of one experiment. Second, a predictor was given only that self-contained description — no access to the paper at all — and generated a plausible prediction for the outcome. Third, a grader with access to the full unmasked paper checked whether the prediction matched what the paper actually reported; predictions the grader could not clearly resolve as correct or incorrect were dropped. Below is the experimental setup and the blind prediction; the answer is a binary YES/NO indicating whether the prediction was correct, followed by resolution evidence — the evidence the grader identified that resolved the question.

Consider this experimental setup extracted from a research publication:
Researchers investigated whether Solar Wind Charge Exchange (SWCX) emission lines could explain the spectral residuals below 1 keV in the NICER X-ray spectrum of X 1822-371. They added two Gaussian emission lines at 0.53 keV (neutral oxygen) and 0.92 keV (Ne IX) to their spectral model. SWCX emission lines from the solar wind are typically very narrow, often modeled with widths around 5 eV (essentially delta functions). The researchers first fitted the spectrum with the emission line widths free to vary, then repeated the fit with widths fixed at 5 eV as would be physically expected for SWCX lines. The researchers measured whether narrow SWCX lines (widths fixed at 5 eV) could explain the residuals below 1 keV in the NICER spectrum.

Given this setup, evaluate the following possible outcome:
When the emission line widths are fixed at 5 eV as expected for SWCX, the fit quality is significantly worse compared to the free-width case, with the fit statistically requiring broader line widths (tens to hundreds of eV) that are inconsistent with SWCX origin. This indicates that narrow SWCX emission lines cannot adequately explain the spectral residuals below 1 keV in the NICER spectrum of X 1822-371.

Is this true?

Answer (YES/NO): YES